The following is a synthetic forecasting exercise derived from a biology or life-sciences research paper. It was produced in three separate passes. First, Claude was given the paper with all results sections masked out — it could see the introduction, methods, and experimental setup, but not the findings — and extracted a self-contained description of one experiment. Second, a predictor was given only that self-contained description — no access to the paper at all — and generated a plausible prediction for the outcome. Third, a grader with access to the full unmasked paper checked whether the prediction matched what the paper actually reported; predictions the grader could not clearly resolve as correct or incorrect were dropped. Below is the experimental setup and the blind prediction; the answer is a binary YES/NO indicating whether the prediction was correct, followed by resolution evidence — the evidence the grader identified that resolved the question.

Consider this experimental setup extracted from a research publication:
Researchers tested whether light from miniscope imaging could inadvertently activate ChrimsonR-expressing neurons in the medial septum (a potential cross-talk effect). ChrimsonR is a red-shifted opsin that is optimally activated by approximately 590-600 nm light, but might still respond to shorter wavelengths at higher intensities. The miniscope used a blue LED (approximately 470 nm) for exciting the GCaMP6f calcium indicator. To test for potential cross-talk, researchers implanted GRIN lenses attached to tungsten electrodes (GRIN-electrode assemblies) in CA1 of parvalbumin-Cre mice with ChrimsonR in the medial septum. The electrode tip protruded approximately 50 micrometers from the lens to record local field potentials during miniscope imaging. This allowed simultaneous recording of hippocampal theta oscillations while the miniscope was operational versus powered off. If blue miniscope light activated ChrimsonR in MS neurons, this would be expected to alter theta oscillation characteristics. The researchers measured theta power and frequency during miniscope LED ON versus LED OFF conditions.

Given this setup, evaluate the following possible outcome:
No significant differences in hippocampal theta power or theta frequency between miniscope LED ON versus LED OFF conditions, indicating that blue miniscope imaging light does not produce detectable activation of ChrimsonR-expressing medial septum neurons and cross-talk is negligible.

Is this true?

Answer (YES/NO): YES